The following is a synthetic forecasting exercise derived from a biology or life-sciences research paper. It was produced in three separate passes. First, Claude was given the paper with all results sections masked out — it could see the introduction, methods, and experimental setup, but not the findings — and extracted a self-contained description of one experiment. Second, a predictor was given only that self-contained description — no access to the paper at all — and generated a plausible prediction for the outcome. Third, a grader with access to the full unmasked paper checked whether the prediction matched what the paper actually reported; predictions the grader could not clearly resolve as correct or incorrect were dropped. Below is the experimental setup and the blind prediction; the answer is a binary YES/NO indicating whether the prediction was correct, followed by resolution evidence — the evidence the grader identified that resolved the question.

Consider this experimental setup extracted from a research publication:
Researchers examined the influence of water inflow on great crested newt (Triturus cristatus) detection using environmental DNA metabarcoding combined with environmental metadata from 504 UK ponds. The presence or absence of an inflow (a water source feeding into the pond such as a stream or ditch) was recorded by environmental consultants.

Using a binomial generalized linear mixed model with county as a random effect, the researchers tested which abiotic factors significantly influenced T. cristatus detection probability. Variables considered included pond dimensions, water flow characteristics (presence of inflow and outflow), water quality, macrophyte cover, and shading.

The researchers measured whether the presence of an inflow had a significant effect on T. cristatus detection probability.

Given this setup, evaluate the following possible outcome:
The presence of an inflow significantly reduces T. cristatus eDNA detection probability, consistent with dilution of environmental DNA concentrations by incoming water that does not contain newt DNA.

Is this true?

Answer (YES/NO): NO